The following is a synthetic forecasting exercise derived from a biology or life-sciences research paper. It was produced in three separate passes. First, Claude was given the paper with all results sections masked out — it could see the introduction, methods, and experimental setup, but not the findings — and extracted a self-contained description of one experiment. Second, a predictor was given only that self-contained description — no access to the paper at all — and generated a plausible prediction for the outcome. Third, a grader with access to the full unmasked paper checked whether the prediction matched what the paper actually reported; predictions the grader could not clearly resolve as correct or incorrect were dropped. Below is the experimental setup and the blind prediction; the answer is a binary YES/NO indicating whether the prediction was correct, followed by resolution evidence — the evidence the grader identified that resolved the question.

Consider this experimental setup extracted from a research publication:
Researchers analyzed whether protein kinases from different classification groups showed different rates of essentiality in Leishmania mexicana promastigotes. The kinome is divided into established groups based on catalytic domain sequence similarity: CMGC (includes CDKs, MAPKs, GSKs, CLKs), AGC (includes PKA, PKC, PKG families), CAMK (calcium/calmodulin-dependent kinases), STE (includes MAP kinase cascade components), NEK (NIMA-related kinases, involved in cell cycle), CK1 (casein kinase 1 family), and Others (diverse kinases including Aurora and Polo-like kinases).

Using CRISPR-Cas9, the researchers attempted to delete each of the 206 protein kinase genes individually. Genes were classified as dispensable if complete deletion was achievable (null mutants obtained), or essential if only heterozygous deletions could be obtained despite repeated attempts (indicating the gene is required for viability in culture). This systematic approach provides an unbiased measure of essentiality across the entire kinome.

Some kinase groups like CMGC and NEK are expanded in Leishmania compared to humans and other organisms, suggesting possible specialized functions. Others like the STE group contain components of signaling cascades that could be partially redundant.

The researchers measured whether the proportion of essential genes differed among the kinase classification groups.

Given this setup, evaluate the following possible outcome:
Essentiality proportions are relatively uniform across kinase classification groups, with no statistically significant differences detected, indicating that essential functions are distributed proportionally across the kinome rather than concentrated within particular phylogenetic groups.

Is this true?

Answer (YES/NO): NO